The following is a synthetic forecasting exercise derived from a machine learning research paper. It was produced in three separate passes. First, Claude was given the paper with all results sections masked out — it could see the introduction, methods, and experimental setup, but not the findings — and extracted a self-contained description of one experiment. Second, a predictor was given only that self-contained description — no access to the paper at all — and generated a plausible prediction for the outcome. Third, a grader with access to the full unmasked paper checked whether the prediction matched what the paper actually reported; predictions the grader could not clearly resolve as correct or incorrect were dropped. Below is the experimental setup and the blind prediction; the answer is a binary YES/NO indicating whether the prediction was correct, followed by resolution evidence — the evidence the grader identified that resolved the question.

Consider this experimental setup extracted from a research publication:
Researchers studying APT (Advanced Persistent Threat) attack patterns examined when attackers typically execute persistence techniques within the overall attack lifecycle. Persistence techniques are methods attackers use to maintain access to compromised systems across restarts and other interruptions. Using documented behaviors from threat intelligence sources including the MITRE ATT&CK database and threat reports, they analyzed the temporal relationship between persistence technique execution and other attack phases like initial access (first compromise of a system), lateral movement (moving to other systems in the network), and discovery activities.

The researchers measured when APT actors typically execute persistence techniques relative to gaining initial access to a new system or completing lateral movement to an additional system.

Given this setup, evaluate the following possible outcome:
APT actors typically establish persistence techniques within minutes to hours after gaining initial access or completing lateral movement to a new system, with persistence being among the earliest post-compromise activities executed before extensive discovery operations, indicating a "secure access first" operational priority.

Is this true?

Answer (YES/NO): NO